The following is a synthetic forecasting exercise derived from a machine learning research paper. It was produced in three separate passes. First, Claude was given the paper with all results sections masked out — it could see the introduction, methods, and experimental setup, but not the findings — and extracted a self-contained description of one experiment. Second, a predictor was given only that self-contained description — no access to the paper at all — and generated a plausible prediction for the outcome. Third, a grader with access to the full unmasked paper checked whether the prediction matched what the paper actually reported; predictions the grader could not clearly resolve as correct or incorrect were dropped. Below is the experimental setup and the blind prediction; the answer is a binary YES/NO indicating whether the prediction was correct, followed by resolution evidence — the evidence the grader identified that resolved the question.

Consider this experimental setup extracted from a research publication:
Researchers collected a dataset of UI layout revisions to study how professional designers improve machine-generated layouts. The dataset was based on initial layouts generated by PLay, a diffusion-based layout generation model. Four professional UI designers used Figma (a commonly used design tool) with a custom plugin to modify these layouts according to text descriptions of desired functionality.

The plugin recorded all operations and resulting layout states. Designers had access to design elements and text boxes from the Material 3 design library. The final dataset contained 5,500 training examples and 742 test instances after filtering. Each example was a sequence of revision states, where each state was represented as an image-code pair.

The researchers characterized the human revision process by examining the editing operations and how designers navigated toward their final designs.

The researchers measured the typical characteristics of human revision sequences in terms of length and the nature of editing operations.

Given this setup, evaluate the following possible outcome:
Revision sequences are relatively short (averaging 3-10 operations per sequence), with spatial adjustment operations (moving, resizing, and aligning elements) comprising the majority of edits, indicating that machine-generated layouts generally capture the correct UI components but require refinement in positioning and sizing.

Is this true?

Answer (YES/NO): NO